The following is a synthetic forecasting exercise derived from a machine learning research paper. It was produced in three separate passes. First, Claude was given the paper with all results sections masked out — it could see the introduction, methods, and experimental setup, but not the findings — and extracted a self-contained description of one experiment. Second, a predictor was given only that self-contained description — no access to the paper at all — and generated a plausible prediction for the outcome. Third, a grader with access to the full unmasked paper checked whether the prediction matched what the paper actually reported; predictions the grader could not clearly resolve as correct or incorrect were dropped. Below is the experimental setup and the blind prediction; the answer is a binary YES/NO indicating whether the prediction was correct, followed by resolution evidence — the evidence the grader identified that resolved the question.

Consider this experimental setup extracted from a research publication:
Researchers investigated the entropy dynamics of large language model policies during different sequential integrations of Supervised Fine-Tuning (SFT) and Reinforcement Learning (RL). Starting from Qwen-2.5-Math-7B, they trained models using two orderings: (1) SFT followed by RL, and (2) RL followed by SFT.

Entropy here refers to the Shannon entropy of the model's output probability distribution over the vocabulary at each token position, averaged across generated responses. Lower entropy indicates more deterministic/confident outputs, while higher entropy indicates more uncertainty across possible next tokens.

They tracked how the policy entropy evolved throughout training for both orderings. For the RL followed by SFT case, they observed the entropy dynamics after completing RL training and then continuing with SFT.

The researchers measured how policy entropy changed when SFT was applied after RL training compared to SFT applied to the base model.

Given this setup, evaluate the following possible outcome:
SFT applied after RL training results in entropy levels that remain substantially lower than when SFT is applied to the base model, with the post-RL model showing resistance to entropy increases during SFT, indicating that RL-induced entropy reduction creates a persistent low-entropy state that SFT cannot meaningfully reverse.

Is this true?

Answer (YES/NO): NO